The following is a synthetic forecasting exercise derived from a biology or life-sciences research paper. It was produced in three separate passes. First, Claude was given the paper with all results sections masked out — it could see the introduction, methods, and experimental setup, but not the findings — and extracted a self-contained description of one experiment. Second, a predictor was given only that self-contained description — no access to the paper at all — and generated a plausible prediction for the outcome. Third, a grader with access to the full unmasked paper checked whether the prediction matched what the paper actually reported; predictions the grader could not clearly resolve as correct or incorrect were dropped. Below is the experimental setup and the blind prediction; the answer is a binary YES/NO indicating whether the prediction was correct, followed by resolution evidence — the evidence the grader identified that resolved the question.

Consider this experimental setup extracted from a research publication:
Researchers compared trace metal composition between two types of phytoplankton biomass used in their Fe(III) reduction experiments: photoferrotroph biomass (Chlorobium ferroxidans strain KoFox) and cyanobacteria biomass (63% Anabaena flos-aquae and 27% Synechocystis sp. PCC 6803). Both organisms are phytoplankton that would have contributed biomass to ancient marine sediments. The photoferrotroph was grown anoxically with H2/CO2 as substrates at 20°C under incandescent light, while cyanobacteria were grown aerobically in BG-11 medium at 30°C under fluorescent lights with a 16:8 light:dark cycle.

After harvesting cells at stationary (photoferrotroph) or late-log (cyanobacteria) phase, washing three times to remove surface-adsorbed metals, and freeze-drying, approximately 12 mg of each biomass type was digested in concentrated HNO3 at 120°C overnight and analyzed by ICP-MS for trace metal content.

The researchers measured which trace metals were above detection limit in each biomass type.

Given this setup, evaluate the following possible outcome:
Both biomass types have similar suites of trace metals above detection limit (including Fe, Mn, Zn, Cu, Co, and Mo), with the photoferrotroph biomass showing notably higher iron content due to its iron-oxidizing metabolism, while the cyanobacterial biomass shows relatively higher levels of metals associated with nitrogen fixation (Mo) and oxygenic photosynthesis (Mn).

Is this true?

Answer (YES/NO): NO